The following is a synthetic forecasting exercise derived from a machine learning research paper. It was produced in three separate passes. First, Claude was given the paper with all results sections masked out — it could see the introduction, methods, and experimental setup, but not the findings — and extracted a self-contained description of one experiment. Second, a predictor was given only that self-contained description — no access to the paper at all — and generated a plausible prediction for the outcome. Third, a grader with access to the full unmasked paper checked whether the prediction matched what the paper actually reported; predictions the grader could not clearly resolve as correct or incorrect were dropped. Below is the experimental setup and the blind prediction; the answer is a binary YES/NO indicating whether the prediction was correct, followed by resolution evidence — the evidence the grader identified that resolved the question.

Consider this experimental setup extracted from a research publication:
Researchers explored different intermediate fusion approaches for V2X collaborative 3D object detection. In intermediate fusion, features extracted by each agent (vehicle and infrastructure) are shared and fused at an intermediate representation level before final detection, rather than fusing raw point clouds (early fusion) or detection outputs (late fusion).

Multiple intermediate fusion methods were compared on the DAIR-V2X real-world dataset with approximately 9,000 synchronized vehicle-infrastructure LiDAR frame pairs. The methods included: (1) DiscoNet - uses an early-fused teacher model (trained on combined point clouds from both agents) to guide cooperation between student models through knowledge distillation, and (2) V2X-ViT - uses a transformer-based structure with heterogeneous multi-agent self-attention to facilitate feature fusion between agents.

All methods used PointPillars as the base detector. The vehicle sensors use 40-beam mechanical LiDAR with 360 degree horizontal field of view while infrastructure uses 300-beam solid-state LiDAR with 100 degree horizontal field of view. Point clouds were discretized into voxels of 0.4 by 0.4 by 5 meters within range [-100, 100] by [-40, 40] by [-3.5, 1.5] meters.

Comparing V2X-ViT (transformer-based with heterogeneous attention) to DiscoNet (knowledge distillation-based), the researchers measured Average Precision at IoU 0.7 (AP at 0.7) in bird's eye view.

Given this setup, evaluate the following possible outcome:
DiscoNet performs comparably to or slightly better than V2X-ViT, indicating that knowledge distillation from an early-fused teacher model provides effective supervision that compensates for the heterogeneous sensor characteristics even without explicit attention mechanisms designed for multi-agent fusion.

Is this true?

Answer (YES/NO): NO